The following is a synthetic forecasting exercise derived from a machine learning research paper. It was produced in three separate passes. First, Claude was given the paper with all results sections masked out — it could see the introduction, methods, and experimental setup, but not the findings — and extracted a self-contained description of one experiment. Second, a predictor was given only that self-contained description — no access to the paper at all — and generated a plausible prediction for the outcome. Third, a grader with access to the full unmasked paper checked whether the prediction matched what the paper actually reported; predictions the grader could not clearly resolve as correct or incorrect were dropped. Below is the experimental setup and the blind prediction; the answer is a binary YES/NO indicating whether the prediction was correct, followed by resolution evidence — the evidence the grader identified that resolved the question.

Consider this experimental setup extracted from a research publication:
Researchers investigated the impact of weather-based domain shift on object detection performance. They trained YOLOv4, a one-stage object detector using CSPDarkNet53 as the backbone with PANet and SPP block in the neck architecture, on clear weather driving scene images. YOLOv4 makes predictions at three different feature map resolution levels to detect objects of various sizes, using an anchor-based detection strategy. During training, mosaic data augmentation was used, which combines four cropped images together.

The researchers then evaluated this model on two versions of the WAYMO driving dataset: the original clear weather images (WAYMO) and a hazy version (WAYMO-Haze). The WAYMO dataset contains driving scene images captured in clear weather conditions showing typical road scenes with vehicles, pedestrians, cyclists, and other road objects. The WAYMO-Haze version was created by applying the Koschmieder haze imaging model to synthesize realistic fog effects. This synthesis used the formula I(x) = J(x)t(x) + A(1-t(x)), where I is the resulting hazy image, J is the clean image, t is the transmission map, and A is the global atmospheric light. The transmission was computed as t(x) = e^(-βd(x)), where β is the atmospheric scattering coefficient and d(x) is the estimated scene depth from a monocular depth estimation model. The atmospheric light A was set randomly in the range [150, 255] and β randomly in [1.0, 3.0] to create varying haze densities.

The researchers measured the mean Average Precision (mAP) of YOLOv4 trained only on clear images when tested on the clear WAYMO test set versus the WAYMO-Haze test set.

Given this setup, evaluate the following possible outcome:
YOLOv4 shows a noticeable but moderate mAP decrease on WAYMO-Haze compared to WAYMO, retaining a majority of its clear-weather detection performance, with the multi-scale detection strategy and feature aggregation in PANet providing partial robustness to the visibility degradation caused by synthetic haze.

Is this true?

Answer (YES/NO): YES